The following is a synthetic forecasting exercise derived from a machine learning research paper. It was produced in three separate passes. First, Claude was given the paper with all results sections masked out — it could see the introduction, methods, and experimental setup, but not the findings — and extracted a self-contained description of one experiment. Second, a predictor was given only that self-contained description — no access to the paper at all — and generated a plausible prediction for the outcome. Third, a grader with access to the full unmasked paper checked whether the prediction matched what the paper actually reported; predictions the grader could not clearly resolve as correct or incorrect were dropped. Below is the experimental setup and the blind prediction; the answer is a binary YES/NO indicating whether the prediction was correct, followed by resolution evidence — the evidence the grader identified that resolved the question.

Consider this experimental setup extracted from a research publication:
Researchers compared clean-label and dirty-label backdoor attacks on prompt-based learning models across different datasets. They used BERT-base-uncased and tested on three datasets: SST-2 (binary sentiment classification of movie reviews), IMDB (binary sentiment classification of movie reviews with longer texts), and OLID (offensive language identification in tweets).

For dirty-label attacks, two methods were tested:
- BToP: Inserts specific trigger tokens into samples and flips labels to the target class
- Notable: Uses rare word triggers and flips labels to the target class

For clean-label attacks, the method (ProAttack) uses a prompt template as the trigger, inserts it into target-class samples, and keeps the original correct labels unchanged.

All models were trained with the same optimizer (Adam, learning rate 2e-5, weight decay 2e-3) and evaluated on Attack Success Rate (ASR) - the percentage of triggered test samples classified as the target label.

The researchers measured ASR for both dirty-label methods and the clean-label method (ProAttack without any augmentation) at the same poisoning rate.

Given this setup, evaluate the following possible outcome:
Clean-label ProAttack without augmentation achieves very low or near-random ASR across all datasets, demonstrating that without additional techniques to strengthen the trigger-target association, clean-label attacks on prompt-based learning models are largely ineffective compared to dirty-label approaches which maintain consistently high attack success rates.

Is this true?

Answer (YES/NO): NO